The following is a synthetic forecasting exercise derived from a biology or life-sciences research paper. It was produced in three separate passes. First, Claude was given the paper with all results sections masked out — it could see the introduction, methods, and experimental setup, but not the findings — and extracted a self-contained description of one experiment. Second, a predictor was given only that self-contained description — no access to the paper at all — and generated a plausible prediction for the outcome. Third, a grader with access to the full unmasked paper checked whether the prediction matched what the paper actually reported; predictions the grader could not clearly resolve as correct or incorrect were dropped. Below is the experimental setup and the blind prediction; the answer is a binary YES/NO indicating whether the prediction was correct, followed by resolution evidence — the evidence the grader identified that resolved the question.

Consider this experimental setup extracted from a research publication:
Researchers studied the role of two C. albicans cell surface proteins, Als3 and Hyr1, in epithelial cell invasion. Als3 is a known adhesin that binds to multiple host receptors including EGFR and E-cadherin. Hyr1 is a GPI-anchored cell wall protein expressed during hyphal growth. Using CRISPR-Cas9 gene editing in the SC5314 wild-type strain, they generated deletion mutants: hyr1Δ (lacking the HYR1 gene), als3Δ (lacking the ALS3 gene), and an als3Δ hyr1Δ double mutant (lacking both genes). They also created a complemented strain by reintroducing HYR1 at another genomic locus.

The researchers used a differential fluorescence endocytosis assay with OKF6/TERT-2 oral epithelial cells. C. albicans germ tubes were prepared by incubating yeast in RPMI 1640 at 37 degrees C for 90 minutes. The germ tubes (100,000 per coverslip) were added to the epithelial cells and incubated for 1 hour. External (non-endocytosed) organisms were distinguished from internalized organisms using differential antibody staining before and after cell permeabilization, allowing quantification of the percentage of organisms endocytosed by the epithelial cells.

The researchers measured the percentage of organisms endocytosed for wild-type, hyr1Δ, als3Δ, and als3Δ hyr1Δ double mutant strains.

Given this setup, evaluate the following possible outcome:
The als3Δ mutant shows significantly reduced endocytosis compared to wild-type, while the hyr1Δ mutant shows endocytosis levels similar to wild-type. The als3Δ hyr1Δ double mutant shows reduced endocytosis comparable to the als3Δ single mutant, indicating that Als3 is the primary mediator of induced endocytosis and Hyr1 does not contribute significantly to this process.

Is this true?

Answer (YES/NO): NO